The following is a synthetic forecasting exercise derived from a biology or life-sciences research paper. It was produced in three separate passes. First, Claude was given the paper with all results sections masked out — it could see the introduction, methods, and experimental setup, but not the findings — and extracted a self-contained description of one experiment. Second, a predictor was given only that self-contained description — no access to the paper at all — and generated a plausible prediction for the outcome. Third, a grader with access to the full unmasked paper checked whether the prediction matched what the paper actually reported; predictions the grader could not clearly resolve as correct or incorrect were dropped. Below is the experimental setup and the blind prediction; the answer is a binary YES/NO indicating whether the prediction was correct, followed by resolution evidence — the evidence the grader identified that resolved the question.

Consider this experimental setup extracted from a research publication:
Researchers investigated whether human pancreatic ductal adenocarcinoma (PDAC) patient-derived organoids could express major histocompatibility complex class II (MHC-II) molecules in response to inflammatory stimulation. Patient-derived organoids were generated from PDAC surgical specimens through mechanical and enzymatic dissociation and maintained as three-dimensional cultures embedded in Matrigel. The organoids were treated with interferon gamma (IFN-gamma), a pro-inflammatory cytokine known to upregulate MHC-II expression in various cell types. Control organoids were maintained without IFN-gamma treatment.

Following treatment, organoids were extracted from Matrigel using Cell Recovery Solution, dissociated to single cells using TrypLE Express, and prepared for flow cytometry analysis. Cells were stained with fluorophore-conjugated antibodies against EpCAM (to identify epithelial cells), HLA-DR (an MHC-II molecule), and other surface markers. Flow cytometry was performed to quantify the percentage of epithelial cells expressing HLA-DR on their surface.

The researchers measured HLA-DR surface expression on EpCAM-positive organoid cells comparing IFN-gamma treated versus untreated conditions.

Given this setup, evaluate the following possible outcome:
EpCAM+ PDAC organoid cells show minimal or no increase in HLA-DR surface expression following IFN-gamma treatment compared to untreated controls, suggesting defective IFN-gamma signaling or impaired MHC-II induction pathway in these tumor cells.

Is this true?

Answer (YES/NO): NO